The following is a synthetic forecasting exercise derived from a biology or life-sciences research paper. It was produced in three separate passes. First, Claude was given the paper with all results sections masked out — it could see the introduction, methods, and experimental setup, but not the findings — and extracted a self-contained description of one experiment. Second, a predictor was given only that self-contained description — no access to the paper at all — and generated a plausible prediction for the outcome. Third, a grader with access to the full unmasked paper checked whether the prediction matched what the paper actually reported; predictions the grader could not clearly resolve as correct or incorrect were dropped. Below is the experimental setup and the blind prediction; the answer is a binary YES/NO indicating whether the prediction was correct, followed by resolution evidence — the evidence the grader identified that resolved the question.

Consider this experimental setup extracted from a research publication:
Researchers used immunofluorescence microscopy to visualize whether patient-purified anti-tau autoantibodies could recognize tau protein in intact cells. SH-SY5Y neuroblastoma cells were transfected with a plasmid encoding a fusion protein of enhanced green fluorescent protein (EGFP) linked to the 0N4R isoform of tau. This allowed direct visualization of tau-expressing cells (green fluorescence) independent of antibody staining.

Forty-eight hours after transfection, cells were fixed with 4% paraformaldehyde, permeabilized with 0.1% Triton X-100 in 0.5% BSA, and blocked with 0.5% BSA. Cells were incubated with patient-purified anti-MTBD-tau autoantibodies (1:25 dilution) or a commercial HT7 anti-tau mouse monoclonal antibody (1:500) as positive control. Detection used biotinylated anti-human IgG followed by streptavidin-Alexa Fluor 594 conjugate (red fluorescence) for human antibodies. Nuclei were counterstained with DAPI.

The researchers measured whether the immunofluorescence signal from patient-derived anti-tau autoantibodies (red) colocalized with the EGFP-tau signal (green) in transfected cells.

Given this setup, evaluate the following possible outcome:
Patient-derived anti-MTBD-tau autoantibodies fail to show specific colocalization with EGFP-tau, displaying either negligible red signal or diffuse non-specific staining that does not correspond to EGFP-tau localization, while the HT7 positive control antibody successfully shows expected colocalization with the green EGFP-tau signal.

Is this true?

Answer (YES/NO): NO